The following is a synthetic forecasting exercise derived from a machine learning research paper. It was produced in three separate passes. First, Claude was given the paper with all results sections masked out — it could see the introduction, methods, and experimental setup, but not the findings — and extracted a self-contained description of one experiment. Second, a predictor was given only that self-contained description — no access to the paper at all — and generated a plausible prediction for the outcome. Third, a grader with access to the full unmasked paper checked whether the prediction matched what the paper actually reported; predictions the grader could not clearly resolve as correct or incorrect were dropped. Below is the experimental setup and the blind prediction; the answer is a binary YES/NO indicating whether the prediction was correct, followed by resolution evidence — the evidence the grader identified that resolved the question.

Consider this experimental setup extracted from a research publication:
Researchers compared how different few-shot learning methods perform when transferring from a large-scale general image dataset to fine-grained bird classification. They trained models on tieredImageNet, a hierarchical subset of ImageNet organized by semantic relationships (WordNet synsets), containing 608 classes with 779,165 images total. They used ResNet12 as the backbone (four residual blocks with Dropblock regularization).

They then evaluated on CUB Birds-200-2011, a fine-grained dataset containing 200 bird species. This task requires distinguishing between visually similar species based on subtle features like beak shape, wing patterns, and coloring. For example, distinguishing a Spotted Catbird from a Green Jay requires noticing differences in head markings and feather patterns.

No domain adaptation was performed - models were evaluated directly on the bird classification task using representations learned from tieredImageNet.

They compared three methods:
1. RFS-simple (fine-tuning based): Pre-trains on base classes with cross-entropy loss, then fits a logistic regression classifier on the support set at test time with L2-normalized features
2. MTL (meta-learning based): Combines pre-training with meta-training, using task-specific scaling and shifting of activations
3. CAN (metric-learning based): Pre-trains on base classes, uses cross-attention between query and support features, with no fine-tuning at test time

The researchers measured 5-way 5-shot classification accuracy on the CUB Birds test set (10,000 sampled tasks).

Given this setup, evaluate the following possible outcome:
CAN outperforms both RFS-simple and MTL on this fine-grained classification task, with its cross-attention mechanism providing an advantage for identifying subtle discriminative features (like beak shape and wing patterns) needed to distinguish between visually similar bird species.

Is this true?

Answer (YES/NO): NO